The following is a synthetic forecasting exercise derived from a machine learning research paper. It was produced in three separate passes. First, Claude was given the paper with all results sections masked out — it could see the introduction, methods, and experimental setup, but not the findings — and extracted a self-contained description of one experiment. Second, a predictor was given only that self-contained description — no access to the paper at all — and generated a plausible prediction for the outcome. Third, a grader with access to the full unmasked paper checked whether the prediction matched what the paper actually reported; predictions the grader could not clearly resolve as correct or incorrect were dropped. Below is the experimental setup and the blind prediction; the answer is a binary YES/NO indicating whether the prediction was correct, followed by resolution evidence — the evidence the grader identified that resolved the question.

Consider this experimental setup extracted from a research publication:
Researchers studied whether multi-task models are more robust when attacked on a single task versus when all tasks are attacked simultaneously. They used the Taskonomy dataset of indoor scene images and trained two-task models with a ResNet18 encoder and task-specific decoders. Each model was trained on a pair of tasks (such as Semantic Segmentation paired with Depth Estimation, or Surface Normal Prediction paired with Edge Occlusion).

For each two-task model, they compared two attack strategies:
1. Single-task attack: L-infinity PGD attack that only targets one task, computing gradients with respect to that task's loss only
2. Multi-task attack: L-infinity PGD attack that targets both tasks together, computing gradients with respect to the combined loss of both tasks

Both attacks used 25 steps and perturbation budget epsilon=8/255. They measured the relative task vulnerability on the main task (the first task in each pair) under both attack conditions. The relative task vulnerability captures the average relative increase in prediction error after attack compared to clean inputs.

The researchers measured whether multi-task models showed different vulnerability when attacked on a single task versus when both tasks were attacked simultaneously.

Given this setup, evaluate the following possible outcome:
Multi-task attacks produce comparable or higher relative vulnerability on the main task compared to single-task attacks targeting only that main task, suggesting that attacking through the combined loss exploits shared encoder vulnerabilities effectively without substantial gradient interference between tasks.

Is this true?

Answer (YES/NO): NO